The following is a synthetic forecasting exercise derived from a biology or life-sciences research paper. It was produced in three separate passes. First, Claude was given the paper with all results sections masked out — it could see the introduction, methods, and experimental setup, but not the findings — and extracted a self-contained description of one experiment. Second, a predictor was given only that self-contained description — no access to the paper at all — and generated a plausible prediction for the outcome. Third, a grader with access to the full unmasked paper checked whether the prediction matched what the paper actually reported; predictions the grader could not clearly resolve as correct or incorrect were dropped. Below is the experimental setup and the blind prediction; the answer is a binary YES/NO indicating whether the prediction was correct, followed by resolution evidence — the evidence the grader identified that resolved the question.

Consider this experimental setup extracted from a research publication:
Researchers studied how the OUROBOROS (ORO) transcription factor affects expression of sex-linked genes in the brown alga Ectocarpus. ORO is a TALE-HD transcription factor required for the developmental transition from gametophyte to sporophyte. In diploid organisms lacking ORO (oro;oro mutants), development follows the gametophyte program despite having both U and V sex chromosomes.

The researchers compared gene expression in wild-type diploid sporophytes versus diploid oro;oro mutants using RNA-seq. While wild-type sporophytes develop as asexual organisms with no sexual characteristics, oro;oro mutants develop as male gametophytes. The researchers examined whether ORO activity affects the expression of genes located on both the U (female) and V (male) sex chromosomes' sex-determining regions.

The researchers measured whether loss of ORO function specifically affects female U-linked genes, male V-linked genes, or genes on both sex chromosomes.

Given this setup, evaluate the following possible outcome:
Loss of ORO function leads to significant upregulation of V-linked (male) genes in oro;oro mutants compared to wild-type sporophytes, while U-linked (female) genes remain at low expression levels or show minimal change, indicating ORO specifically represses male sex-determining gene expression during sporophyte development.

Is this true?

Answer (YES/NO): NO